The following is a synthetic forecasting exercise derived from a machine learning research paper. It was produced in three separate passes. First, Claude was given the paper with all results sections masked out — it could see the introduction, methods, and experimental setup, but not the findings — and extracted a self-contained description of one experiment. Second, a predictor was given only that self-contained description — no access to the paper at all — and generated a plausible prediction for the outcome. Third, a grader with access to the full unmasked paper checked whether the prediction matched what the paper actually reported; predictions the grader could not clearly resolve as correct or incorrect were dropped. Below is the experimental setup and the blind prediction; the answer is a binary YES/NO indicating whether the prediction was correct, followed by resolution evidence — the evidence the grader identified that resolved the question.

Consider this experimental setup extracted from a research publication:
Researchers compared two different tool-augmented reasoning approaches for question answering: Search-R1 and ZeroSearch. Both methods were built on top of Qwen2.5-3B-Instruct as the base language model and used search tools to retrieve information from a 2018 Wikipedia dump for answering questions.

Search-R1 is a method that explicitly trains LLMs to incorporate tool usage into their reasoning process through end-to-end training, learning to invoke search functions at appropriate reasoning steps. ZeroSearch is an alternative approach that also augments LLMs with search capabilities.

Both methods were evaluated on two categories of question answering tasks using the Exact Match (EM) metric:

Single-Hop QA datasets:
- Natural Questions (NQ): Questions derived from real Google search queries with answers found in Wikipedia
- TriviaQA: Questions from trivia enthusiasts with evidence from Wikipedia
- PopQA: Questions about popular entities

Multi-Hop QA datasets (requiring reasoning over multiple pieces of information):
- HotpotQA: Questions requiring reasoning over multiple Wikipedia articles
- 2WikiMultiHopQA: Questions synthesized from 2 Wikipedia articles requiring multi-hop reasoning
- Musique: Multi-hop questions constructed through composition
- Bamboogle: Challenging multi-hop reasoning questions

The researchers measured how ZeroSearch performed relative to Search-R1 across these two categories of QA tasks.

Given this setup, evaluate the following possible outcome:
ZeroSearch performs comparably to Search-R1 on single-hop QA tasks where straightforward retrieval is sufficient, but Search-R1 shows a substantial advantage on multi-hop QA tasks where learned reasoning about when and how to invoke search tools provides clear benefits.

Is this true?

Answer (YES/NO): NO